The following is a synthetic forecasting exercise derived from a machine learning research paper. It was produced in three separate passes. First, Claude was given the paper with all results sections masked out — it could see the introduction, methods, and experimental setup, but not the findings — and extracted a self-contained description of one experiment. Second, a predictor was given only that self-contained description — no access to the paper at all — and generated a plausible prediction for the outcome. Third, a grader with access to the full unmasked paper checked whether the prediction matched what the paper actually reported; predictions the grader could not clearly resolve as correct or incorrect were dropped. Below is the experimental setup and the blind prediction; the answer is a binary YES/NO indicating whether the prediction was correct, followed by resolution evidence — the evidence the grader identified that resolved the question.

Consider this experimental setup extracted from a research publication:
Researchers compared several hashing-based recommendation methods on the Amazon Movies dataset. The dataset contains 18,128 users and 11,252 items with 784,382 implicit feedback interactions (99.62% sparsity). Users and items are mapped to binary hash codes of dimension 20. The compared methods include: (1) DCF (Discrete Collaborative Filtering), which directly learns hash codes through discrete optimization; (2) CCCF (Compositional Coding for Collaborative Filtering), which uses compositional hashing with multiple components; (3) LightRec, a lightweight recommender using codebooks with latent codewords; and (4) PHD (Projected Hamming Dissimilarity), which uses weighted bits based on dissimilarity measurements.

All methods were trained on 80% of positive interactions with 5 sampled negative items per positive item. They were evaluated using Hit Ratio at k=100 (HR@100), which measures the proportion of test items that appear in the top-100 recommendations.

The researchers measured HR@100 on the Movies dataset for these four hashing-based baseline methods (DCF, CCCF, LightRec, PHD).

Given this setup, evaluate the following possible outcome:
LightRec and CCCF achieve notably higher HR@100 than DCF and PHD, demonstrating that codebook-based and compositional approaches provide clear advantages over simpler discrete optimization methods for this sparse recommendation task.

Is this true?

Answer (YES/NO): NO